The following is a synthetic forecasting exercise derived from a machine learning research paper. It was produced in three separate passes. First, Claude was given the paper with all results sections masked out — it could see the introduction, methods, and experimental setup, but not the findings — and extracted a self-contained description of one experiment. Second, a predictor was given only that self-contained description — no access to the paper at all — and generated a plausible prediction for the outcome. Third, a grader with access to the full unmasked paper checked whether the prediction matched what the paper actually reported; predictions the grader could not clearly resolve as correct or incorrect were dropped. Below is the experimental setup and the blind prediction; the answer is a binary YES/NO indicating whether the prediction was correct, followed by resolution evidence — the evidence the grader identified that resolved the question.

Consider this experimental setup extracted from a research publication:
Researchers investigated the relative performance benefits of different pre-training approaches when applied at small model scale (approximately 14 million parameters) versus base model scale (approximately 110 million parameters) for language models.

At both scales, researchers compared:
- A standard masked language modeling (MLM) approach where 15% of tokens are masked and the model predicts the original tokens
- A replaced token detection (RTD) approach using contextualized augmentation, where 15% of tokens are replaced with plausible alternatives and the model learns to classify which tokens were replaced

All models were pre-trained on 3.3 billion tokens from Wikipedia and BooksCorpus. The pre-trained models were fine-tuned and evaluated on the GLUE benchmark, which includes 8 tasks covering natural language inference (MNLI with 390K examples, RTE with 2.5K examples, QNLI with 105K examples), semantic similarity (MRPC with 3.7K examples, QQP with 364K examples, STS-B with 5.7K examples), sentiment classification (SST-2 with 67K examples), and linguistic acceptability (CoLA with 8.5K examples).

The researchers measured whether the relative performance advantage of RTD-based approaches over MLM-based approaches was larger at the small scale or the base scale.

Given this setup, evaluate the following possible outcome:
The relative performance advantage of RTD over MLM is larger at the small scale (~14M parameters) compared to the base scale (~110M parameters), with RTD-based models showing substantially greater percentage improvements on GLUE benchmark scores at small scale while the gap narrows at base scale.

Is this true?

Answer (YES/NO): NO